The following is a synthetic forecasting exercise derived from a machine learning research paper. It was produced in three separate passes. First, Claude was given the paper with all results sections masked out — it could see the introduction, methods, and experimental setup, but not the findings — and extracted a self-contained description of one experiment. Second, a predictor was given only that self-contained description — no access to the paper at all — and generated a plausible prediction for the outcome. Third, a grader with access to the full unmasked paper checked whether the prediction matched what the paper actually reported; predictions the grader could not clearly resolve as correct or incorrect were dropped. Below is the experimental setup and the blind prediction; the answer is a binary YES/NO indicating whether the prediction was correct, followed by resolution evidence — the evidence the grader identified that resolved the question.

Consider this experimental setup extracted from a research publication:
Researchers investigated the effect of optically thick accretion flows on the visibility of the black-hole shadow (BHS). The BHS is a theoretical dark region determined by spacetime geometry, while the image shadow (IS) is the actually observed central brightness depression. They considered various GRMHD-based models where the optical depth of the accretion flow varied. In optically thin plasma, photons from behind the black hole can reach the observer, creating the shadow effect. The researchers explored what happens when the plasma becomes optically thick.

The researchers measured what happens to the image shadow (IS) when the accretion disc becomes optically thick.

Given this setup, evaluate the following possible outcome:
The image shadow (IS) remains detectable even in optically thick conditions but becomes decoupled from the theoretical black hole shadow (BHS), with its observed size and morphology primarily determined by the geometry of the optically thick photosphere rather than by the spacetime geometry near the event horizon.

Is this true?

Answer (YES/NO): NO